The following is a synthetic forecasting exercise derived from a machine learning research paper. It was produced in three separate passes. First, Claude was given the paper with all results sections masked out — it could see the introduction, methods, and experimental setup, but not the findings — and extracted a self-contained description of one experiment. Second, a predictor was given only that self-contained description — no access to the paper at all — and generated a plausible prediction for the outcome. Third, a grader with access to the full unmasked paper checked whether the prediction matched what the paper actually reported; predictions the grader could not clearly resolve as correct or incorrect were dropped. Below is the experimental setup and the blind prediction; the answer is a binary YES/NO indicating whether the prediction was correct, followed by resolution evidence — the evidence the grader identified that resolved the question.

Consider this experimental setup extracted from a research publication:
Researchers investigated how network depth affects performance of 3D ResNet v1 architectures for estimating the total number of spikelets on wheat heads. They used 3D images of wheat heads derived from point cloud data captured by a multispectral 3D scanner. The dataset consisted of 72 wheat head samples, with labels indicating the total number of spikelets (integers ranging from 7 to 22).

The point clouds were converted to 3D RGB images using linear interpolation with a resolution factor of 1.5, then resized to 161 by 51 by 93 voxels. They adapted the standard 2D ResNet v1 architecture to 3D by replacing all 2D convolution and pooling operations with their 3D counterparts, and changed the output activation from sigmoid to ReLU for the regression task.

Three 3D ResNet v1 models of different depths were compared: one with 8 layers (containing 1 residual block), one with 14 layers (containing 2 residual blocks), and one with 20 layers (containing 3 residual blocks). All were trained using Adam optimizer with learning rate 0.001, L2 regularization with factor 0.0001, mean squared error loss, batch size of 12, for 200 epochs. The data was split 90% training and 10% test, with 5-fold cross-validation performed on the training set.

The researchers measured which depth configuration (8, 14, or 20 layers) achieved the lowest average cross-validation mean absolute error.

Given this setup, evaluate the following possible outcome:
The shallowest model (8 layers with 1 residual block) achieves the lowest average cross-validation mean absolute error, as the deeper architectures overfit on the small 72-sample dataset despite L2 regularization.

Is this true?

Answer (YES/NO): NO